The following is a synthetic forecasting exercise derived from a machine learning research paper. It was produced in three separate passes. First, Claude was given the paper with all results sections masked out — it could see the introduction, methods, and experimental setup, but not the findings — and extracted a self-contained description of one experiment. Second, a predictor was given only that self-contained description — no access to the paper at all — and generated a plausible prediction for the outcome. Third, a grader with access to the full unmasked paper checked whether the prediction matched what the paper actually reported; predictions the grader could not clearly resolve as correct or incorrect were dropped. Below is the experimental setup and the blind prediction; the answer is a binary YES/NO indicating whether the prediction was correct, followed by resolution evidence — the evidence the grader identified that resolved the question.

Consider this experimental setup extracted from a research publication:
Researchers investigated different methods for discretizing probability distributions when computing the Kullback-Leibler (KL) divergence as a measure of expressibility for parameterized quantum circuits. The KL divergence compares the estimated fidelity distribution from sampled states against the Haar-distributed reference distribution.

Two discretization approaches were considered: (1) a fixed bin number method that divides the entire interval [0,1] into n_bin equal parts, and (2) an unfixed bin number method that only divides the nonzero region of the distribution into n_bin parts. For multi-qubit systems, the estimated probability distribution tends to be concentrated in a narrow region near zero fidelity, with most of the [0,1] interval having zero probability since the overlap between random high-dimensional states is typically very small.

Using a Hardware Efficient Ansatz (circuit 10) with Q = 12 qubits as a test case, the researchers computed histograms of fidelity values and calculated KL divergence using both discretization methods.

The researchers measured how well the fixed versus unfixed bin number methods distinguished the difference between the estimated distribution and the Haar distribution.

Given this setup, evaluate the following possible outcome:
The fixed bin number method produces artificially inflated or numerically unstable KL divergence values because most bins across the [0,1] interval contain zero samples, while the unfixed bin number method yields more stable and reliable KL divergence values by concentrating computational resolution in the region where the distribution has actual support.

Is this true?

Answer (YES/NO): NO